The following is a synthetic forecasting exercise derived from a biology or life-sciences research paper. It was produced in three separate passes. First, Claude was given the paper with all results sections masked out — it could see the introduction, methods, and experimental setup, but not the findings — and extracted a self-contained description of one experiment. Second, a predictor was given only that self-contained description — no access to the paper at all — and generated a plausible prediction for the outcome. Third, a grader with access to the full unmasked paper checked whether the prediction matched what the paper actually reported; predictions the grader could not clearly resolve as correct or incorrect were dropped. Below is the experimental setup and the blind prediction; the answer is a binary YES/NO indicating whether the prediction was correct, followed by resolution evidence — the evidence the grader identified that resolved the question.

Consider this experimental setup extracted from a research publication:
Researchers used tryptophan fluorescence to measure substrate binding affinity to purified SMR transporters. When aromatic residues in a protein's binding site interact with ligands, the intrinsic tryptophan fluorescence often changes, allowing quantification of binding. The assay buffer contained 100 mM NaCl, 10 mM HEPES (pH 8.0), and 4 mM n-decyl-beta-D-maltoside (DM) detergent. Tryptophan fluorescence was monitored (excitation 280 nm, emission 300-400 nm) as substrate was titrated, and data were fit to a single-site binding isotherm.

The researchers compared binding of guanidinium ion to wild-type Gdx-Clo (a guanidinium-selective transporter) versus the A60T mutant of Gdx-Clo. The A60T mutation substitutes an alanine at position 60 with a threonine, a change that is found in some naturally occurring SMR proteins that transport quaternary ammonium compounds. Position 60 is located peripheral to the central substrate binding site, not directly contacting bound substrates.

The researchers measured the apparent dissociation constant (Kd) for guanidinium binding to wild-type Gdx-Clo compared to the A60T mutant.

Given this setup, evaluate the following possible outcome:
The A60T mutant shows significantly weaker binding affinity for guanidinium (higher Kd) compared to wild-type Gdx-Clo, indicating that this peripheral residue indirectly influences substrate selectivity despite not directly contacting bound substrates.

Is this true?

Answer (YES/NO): NO